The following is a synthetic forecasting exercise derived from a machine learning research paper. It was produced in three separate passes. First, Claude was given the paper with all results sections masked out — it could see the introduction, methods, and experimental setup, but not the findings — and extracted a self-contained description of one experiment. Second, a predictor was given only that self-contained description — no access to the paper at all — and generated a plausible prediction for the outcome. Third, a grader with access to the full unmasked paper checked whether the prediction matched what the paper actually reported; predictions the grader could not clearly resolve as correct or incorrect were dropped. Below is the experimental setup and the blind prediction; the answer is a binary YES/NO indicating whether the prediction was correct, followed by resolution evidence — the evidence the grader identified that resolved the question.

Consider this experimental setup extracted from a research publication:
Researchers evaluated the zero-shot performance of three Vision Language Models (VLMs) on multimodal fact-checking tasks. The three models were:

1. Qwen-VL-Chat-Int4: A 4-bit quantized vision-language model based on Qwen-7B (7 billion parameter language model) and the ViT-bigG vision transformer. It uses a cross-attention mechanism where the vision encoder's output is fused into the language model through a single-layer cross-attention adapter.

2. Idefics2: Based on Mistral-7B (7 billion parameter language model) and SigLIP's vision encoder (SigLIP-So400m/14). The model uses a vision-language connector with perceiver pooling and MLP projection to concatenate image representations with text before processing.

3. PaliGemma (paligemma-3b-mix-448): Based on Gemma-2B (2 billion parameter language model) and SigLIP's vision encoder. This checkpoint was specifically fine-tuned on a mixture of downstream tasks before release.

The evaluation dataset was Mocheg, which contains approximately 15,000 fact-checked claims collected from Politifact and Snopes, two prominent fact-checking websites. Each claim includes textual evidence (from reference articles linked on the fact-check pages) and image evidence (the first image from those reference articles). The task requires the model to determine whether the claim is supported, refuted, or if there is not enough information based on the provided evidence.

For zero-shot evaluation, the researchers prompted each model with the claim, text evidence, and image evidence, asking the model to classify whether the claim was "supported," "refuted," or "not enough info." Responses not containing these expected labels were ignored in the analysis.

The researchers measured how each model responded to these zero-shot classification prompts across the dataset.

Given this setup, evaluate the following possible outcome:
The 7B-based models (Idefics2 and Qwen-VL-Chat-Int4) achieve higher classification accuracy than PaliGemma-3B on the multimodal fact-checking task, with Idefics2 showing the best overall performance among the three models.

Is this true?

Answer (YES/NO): NO